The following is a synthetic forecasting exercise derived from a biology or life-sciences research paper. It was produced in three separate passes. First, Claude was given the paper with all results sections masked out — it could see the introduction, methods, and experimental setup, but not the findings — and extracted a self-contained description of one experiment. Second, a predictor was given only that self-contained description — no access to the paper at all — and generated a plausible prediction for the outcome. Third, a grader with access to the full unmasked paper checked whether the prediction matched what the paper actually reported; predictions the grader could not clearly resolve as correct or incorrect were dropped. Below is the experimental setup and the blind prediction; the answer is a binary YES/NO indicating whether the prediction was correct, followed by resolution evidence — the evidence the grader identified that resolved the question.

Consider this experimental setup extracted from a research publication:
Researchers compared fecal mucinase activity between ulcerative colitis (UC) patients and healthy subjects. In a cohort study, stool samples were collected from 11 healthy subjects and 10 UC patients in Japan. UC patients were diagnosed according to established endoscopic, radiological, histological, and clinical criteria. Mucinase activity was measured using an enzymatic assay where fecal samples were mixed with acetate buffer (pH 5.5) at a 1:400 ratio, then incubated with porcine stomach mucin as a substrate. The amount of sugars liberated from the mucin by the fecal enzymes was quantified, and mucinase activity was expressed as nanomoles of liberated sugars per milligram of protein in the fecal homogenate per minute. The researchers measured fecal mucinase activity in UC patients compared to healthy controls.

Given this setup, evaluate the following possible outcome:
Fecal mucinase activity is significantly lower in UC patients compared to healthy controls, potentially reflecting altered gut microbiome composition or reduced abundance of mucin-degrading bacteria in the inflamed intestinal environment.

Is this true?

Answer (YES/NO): YES